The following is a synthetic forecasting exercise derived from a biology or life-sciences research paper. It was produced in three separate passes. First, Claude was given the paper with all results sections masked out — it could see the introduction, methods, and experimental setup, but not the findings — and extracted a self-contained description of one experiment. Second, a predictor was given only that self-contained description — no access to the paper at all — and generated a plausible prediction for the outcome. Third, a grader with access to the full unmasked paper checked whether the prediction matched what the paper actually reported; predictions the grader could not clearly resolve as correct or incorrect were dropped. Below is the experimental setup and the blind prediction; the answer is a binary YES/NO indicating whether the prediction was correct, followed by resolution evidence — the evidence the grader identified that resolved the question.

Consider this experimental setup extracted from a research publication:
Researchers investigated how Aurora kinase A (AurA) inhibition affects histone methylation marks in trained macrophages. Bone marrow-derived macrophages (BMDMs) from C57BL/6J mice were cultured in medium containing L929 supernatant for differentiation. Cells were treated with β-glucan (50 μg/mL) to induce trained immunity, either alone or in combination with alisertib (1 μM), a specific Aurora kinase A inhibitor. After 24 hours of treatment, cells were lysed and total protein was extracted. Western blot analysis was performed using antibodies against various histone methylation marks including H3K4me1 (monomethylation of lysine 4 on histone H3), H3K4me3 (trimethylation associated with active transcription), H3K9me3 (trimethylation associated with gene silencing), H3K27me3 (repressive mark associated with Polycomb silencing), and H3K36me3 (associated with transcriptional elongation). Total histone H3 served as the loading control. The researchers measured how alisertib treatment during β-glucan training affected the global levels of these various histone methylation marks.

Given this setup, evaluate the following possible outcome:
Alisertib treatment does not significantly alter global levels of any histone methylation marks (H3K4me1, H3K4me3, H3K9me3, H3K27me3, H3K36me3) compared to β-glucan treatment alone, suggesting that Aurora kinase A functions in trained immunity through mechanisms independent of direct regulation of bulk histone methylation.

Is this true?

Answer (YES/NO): NO